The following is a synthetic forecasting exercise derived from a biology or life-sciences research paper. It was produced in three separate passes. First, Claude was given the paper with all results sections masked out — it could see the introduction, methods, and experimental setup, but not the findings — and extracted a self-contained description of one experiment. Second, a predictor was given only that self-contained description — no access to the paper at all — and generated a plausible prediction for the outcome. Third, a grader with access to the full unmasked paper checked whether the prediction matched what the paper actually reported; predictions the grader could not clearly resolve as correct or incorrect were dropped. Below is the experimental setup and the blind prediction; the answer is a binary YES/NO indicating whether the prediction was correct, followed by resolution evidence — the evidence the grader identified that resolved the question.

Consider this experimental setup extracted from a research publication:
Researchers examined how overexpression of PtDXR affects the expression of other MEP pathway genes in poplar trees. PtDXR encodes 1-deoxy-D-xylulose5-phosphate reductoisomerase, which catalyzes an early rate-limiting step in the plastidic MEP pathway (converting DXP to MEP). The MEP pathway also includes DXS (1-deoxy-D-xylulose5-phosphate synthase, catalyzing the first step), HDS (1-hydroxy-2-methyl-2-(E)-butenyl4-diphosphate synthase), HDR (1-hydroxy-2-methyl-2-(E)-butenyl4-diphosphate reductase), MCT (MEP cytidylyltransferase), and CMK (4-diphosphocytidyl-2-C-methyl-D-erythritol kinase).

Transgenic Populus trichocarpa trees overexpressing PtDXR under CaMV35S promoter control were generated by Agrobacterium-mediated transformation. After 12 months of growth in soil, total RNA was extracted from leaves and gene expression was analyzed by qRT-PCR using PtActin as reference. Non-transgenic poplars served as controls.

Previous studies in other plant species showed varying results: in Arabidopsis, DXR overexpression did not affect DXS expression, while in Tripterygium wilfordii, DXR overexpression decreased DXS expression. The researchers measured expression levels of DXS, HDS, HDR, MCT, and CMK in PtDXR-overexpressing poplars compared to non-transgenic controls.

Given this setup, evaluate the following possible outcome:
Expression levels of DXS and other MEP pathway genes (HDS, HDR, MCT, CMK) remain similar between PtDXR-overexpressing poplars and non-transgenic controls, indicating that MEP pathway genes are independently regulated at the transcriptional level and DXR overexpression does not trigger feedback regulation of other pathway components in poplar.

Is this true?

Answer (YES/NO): NO